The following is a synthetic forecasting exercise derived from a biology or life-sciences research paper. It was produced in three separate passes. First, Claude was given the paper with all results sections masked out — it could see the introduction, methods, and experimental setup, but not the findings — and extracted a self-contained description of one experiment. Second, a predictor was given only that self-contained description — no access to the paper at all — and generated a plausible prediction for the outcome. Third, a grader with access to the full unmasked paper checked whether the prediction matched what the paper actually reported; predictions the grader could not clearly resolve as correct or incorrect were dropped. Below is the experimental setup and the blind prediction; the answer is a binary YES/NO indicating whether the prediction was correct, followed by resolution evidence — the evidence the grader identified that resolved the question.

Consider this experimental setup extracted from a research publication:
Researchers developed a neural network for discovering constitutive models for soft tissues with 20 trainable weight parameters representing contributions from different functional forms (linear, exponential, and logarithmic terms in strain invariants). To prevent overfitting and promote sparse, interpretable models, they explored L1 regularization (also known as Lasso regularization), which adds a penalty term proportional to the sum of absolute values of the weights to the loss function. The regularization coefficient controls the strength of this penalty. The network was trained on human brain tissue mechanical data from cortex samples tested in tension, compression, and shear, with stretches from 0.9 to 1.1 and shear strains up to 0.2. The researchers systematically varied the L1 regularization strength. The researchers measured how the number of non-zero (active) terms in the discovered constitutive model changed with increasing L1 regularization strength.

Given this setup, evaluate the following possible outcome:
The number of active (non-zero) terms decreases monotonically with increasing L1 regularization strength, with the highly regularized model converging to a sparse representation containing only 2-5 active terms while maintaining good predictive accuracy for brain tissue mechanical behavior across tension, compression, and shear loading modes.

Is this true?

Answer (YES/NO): NO